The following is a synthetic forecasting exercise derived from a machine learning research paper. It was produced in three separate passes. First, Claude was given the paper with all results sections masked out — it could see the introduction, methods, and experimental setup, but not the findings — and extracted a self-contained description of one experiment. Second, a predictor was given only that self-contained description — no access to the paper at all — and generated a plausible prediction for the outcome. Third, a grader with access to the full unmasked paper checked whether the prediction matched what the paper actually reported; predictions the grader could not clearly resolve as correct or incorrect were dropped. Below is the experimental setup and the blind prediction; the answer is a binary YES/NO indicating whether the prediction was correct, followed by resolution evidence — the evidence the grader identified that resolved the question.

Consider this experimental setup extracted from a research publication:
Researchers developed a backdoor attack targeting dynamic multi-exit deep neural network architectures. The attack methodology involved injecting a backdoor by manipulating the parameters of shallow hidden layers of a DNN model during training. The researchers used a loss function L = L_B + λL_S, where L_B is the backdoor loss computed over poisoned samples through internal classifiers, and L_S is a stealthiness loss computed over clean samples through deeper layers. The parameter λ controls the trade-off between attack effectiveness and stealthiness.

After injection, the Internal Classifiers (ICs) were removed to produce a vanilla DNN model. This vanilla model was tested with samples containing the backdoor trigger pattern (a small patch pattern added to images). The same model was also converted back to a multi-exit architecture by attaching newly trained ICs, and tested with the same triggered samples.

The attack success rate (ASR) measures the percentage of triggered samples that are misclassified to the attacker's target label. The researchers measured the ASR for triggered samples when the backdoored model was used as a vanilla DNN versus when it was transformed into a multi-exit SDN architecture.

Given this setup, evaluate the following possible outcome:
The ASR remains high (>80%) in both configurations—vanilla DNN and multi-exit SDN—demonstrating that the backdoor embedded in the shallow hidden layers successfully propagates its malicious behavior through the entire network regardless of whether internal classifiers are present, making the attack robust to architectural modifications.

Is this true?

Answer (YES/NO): NO